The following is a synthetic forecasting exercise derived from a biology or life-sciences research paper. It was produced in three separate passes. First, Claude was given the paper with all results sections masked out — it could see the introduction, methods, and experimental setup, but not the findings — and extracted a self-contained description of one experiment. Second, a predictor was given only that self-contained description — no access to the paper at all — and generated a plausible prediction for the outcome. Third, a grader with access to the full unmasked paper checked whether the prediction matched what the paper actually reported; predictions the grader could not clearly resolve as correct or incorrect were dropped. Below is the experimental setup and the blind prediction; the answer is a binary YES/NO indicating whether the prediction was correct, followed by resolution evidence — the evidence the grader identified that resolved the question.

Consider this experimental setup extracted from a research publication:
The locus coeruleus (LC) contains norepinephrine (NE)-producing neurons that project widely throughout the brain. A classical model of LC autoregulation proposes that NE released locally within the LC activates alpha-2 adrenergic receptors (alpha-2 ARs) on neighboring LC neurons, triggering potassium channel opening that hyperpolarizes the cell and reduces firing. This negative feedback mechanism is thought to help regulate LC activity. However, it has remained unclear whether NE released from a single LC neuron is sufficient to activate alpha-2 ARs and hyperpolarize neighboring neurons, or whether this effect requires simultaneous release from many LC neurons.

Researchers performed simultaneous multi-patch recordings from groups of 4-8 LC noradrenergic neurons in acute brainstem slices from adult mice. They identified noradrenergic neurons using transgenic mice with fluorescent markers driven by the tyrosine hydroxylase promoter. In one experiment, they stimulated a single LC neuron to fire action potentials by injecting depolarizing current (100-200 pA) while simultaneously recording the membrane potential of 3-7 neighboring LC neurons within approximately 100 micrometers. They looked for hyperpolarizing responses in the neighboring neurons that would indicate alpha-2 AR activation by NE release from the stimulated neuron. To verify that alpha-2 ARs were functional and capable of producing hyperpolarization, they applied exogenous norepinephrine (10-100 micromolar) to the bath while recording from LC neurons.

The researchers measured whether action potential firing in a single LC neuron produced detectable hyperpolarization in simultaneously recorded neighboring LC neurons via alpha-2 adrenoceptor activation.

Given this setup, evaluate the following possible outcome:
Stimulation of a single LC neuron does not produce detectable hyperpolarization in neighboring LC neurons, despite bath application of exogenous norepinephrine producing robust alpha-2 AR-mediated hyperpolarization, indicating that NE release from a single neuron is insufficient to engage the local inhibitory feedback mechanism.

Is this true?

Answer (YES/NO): YES